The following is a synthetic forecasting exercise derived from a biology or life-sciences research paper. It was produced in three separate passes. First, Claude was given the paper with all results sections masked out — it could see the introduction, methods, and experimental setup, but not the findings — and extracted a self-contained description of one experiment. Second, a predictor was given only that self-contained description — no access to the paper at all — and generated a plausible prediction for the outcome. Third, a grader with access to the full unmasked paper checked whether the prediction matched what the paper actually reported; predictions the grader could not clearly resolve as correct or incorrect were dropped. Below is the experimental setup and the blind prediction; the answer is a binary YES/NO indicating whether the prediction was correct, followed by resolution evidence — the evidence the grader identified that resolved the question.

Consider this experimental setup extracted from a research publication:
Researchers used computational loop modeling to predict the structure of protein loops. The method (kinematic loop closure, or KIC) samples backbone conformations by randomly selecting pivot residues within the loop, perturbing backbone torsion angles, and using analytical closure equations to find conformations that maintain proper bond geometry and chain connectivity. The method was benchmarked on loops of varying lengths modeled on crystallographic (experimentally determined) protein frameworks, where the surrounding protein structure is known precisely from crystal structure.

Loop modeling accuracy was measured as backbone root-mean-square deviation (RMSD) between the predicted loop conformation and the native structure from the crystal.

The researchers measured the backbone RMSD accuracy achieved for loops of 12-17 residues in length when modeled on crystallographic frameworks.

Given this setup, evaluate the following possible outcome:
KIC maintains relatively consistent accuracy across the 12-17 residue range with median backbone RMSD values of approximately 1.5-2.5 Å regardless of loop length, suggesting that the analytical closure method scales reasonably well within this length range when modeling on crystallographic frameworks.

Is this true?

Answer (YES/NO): NO